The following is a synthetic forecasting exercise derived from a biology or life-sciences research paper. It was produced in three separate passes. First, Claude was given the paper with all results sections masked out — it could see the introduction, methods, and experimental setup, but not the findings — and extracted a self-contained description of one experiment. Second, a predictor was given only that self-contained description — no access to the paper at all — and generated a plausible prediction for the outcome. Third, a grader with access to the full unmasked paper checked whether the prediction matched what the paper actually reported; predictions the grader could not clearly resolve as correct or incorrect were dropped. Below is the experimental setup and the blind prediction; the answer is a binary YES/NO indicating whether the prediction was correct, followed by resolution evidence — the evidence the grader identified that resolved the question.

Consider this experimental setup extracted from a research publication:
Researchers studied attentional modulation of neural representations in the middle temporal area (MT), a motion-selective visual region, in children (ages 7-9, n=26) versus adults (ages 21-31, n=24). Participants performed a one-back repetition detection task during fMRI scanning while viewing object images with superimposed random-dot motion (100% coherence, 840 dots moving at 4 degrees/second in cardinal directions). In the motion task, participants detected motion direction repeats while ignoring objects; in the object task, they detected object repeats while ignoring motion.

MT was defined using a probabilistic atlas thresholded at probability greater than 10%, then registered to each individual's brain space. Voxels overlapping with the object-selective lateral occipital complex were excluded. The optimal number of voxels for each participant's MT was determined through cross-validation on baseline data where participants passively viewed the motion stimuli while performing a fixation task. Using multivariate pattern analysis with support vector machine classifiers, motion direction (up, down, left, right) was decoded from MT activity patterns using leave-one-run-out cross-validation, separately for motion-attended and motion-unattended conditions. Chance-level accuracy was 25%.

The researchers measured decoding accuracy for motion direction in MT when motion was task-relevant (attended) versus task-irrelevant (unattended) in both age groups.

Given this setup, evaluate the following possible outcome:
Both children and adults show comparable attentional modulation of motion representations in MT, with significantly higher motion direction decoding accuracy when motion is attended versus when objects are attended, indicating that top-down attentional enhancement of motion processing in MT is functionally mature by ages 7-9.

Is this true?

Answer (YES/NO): NO